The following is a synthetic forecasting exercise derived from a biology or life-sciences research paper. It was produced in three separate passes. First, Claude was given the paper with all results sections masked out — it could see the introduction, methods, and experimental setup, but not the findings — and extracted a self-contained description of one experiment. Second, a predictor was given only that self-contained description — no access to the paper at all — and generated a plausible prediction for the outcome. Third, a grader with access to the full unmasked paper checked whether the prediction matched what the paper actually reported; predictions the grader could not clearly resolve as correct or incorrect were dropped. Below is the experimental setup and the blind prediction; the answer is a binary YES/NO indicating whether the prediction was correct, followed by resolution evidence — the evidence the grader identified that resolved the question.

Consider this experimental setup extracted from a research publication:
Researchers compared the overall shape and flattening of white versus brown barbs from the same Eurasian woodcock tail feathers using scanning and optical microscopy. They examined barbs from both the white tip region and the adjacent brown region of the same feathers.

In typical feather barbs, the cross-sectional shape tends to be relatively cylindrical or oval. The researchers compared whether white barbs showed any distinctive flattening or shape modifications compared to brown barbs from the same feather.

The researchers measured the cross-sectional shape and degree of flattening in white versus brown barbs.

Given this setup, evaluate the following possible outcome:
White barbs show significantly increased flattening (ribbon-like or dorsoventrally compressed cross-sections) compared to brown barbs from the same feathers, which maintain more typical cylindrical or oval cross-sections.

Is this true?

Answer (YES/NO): YES